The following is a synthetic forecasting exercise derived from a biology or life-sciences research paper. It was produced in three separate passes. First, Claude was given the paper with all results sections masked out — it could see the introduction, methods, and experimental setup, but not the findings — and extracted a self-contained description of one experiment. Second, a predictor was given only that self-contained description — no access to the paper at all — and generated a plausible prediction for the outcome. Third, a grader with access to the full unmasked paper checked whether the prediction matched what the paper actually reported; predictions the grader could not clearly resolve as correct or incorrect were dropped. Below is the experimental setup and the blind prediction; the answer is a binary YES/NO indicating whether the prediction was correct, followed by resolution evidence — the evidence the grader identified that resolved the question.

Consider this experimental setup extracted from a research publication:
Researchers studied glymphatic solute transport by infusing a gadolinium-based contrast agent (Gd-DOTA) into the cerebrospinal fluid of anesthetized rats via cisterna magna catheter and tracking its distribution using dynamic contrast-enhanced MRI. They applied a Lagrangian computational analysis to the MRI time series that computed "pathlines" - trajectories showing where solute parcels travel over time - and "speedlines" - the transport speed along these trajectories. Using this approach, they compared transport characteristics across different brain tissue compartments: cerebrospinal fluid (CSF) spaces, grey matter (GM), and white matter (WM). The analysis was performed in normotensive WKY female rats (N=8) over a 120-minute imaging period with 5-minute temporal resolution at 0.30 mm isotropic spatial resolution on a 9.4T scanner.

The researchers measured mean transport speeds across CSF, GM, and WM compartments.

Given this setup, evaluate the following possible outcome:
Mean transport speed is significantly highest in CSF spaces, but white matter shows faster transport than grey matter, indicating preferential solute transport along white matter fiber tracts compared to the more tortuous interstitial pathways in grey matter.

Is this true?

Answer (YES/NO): NO